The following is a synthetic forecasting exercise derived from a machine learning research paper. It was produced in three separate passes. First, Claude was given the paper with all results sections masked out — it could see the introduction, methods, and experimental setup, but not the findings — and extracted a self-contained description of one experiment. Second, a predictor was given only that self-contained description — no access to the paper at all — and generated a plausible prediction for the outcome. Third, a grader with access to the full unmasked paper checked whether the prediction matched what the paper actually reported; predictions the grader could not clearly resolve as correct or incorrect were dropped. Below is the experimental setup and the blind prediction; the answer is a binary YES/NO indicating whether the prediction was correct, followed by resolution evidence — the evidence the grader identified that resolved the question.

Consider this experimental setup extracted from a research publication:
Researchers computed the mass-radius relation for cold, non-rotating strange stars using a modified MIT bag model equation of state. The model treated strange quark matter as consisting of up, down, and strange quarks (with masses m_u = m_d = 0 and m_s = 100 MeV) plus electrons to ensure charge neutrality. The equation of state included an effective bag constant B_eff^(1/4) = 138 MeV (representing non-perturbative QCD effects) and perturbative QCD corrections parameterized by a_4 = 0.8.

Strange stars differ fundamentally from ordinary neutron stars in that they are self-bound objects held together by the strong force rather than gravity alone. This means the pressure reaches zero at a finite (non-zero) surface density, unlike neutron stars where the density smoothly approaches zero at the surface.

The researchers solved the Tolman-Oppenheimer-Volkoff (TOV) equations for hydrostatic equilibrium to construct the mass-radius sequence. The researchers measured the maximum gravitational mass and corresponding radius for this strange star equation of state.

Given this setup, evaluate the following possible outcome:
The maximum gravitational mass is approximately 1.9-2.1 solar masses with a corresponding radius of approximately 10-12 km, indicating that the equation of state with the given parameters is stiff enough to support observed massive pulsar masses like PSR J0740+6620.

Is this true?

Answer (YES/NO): YES